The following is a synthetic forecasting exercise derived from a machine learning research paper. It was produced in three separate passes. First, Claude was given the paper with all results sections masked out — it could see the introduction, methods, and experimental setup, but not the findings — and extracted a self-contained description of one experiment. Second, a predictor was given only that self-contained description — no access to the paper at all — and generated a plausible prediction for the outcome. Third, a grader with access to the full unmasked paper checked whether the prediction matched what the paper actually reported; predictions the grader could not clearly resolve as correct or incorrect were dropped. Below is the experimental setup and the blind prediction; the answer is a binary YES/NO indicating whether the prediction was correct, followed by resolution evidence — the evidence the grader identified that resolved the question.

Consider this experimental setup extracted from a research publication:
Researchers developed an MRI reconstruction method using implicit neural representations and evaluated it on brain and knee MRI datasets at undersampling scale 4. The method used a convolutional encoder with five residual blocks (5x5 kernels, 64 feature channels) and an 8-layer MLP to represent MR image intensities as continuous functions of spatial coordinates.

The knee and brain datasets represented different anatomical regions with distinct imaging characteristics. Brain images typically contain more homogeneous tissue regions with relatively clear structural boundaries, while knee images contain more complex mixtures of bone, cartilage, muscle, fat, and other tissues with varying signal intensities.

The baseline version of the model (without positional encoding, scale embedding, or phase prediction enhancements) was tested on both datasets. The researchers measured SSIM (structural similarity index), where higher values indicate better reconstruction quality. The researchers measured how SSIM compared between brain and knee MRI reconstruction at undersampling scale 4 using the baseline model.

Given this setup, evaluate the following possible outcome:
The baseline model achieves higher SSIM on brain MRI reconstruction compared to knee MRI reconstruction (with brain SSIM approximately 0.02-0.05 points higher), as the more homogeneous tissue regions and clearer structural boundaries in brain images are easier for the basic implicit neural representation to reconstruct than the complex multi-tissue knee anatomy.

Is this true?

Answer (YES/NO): NO